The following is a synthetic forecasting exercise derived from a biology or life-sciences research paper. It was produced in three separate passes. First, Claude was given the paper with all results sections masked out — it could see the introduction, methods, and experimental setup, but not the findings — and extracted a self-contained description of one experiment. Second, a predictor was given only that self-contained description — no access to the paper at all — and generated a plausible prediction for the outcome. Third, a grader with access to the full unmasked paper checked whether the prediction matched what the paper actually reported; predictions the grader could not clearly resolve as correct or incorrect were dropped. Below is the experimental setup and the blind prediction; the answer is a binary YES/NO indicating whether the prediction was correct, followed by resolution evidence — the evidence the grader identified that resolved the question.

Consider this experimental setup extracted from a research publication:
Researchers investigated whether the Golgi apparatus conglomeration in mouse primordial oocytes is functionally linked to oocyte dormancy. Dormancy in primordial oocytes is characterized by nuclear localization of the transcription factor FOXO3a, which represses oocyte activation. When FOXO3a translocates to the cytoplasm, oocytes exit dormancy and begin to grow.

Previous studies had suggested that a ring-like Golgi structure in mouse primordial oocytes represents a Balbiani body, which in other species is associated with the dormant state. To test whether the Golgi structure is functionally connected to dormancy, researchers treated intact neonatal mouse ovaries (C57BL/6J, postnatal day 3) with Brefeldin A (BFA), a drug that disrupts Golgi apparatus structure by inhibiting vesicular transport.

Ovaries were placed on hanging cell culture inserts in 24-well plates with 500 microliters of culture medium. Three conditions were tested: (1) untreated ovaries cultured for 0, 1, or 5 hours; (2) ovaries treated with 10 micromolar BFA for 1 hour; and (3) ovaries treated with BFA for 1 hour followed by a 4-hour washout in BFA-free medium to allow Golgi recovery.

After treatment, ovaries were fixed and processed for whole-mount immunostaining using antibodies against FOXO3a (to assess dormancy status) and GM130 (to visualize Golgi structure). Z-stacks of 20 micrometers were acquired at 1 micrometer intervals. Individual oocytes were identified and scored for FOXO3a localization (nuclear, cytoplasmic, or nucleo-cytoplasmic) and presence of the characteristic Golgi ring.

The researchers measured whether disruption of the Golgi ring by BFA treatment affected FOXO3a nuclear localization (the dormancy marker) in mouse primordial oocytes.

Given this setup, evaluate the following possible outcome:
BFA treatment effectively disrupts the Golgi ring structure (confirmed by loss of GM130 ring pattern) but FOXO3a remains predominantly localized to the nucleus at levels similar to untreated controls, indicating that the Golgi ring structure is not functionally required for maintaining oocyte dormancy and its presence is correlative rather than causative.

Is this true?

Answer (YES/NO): YES